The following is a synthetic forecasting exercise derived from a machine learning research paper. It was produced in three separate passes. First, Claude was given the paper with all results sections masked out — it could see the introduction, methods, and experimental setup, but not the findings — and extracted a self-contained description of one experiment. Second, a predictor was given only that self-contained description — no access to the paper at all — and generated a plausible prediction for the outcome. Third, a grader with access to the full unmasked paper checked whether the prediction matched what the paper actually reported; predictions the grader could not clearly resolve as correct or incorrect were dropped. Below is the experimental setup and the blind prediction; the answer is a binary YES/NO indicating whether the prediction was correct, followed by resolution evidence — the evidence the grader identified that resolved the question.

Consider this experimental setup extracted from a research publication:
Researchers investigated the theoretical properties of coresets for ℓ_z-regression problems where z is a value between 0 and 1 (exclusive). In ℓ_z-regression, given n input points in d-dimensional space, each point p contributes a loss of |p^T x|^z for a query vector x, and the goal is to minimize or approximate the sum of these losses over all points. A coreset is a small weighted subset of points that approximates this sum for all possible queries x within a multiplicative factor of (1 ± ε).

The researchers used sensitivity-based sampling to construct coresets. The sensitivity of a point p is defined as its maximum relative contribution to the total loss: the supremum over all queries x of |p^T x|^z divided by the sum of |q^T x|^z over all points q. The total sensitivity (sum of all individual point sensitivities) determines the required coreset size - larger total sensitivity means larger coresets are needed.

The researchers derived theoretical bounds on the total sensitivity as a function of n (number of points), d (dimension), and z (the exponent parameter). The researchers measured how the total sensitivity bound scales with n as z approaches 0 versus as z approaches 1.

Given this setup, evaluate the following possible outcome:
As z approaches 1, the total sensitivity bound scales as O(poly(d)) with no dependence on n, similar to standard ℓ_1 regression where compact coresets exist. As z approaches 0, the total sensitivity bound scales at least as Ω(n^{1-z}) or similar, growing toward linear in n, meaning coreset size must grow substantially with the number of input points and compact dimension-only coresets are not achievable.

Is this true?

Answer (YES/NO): YES